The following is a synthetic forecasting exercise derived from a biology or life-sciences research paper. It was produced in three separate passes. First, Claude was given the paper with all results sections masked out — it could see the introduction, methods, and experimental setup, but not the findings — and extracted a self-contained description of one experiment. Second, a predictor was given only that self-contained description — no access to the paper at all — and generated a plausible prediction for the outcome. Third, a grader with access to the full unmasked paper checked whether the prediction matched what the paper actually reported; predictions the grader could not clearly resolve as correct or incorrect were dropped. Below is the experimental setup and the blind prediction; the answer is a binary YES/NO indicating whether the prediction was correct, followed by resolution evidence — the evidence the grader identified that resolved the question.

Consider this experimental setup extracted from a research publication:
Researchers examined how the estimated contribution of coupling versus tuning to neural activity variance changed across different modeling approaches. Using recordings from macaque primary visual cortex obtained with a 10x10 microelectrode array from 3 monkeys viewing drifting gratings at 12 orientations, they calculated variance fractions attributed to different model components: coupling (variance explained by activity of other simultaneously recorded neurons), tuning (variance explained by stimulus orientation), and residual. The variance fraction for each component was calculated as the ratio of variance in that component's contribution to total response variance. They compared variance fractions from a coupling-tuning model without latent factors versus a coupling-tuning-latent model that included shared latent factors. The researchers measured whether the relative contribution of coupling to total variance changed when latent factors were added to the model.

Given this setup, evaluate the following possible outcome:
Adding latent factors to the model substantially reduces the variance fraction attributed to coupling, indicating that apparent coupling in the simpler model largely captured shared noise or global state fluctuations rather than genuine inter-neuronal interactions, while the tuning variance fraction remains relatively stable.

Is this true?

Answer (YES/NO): NO